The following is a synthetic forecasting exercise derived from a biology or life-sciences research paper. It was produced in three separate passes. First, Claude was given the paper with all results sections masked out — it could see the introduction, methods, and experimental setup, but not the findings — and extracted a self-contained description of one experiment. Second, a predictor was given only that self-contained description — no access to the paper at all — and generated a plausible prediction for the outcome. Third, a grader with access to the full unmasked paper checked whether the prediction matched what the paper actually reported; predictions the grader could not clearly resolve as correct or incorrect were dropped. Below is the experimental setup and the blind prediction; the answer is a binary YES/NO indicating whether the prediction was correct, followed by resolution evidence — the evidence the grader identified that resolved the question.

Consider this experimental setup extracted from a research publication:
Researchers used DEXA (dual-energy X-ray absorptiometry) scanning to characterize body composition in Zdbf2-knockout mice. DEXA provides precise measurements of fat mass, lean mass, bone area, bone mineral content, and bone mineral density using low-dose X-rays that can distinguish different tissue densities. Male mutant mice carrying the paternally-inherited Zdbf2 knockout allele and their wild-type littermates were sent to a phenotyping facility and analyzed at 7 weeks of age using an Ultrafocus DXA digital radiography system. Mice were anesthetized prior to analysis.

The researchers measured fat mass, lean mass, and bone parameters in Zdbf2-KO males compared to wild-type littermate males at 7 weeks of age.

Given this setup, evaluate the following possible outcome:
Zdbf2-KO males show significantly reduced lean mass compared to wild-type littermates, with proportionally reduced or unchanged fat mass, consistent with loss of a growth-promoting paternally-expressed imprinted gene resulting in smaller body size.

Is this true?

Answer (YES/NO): YES